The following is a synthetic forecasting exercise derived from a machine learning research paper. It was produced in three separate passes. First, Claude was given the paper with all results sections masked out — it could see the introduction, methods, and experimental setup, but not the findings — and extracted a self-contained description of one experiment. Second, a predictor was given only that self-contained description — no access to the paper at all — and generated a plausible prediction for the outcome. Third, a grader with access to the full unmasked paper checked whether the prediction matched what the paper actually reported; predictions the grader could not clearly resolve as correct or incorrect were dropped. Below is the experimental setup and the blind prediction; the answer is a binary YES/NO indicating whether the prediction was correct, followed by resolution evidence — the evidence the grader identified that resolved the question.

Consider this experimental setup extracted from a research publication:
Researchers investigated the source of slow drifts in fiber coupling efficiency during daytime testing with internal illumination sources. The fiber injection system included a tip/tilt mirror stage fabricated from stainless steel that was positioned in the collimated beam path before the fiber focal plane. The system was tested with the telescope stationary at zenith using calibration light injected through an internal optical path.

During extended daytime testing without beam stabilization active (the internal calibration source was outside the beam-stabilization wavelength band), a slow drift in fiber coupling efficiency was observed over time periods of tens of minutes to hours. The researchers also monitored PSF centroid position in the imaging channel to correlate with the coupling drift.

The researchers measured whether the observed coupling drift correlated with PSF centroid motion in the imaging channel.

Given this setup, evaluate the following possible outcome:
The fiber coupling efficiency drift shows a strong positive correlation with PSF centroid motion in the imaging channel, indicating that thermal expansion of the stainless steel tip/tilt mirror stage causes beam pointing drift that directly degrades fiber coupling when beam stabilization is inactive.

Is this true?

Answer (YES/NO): YES